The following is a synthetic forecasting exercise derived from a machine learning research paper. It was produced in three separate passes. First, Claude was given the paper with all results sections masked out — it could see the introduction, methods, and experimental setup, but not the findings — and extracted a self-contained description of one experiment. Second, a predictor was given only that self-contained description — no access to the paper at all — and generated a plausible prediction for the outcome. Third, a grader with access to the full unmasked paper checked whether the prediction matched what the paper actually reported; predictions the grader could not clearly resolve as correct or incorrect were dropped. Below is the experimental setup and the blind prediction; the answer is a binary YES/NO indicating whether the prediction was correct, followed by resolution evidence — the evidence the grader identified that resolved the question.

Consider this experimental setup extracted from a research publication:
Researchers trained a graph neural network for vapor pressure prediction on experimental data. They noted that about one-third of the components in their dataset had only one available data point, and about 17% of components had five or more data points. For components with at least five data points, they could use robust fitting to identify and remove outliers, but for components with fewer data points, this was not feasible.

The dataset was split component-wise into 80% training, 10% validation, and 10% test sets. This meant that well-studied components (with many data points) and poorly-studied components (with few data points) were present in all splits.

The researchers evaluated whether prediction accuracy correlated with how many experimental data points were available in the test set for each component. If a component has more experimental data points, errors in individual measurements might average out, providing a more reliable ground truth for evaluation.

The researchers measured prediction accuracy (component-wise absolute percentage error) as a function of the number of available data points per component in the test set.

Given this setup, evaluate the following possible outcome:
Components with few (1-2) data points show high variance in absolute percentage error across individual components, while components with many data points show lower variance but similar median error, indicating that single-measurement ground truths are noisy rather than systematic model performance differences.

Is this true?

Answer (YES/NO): NO